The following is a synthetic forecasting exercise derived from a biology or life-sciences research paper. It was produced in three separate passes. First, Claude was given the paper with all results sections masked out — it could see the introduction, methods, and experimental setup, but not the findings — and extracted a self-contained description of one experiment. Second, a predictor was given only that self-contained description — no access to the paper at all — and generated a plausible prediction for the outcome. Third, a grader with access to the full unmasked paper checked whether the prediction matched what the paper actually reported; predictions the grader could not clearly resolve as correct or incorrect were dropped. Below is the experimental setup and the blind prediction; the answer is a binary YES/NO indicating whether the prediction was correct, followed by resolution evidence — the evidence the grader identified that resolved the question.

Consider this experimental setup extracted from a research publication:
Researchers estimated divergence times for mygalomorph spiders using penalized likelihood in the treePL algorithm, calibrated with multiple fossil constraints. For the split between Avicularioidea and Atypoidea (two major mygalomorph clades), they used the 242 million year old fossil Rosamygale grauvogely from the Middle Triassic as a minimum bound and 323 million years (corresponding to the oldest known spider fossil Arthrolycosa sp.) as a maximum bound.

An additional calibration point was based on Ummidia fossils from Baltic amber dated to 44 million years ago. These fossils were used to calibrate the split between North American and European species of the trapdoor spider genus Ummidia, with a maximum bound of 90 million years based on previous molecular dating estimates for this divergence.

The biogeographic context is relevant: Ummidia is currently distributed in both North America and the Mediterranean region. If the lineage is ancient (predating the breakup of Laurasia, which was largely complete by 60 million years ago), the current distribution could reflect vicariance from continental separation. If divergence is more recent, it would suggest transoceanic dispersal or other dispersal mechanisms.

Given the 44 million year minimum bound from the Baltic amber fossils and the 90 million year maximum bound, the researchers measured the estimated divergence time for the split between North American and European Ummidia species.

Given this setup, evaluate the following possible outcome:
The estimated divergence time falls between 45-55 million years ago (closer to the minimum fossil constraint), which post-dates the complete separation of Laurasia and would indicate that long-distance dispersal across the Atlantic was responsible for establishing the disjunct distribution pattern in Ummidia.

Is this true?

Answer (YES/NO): NO